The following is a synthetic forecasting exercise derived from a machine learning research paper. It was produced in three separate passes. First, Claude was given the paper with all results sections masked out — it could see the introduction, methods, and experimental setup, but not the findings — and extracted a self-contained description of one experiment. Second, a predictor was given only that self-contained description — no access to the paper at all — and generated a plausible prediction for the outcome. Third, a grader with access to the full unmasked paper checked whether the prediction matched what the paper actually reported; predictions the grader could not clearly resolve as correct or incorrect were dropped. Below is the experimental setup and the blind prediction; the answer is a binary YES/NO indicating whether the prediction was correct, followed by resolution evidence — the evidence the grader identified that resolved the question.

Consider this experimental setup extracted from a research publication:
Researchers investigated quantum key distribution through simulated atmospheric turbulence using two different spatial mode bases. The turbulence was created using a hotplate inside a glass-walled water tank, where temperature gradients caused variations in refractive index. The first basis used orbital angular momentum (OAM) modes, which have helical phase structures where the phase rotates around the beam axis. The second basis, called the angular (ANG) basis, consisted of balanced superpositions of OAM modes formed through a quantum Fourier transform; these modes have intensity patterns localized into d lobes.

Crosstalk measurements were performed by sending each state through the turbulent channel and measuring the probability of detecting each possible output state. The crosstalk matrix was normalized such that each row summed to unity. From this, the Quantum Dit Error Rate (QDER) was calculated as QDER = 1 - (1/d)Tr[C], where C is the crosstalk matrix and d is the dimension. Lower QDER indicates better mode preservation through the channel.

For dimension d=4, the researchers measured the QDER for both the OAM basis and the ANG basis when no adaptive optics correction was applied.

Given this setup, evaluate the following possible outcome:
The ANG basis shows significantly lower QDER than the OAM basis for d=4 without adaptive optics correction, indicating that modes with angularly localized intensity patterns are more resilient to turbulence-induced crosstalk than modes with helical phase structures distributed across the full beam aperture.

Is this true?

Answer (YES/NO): YES